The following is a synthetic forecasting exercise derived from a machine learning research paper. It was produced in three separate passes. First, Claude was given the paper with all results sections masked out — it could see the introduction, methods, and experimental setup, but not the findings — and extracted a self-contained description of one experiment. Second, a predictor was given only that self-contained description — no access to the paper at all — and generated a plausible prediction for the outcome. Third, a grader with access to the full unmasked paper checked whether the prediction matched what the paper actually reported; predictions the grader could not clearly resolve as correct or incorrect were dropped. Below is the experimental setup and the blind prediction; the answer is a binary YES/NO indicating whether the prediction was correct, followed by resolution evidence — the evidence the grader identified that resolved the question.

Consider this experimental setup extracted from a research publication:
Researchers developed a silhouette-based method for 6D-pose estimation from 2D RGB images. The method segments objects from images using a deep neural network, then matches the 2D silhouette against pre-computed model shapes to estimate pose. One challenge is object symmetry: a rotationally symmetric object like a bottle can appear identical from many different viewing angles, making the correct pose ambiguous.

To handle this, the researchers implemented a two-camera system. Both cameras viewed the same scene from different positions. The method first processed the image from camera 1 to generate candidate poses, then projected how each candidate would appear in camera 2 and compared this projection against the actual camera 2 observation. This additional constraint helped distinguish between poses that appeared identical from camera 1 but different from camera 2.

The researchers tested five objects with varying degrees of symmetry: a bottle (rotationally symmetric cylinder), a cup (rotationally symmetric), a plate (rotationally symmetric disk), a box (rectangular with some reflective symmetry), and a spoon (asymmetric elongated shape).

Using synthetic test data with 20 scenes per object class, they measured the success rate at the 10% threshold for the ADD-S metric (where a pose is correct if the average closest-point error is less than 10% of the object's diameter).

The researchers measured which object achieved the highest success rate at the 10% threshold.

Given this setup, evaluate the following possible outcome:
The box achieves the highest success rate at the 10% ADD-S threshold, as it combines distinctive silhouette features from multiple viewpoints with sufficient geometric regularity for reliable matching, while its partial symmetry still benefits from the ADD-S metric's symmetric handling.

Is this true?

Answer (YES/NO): NO